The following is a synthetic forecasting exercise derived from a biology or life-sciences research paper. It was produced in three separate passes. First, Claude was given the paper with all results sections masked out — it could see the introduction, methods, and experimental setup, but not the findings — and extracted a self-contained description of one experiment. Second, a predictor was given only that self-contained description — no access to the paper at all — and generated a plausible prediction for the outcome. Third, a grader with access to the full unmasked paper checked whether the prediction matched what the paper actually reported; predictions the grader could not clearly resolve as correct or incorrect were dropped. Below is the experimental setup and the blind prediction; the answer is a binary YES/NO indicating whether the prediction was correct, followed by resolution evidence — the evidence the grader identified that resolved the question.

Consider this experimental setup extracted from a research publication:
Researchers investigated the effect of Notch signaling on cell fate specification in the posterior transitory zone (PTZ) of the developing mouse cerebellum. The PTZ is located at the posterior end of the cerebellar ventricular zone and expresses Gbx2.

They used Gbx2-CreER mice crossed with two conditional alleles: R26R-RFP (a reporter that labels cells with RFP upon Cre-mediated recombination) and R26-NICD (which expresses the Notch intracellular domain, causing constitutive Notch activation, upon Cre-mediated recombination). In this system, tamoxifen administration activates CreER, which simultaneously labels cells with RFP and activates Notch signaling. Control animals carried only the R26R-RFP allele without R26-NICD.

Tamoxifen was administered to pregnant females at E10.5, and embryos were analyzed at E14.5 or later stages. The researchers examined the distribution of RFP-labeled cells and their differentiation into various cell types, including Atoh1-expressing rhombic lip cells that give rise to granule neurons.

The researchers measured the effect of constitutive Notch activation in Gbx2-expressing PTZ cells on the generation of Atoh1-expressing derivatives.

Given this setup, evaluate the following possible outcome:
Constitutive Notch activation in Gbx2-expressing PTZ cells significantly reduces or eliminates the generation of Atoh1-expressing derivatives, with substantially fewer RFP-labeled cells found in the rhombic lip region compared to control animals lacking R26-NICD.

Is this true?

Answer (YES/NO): YES